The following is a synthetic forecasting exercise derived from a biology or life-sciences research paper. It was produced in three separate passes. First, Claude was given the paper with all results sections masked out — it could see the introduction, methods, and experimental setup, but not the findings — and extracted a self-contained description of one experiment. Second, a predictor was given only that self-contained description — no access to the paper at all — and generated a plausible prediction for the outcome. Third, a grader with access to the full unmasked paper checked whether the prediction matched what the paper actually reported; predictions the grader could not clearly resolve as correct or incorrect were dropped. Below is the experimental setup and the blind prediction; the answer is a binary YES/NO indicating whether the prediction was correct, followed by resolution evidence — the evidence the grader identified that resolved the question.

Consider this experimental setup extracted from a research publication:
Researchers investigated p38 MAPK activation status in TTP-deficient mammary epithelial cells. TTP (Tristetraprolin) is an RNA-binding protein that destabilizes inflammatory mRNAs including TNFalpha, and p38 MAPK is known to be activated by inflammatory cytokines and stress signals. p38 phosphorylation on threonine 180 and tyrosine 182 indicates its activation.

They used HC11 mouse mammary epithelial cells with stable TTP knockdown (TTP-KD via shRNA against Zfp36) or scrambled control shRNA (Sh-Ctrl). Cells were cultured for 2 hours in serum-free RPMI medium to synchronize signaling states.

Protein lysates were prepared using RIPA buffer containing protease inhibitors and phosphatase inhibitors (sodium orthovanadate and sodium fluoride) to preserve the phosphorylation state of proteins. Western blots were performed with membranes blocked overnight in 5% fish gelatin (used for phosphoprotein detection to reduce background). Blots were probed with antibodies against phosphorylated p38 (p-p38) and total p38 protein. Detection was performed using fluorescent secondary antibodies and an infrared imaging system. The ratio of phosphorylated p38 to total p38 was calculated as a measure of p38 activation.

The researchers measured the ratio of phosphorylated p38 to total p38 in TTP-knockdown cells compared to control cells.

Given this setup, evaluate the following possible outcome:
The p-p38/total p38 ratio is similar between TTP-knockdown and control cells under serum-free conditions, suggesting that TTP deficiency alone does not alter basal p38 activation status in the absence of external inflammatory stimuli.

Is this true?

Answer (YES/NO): NO